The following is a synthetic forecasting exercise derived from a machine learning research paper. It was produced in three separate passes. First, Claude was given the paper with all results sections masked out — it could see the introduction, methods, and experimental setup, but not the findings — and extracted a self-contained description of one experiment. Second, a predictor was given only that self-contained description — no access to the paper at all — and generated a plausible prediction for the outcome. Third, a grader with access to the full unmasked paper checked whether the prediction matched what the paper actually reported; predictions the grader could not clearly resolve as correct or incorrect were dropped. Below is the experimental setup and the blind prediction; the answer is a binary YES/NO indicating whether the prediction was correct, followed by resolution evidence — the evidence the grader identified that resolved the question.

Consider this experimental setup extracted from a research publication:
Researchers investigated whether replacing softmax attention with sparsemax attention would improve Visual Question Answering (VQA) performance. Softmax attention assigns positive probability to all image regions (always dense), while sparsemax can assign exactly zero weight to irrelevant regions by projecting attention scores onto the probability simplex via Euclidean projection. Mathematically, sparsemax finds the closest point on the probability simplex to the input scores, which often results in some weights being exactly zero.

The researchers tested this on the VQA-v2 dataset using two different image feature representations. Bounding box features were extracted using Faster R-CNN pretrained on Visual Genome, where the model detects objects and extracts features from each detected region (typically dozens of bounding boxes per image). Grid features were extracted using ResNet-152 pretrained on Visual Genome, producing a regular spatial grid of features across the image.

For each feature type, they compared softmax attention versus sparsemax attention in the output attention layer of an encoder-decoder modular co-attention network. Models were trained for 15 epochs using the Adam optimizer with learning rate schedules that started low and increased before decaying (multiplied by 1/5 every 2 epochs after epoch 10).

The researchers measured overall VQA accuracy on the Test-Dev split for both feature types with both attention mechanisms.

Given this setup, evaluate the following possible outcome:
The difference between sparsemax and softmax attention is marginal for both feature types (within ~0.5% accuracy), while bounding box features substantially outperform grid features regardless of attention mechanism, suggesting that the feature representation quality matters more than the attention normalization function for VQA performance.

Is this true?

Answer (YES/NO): NO